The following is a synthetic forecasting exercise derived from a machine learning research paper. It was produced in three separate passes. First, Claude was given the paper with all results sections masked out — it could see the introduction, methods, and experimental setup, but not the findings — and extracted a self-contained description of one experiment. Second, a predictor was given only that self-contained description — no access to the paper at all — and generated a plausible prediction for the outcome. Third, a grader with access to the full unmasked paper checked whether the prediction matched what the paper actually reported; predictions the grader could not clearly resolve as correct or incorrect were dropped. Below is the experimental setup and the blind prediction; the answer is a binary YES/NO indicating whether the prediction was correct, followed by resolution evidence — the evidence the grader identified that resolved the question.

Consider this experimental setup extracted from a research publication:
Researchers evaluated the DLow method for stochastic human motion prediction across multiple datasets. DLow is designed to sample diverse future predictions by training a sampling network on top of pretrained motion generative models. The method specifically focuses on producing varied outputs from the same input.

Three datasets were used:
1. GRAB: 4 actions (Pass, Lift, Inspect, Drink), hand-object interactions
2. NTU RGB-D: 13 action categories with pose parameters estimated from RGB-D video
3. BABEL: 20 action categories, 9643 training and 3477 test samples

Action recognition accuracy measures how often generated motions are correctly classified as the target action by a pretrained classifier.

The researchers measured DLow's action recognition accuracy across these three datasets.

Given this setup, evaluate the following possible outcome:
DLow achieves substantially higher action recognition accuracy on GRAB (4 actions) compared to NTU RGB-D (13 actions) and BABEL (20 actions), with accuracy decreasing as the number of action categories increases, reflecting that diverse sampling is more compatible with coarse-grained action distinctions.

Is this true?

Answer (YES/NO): NO